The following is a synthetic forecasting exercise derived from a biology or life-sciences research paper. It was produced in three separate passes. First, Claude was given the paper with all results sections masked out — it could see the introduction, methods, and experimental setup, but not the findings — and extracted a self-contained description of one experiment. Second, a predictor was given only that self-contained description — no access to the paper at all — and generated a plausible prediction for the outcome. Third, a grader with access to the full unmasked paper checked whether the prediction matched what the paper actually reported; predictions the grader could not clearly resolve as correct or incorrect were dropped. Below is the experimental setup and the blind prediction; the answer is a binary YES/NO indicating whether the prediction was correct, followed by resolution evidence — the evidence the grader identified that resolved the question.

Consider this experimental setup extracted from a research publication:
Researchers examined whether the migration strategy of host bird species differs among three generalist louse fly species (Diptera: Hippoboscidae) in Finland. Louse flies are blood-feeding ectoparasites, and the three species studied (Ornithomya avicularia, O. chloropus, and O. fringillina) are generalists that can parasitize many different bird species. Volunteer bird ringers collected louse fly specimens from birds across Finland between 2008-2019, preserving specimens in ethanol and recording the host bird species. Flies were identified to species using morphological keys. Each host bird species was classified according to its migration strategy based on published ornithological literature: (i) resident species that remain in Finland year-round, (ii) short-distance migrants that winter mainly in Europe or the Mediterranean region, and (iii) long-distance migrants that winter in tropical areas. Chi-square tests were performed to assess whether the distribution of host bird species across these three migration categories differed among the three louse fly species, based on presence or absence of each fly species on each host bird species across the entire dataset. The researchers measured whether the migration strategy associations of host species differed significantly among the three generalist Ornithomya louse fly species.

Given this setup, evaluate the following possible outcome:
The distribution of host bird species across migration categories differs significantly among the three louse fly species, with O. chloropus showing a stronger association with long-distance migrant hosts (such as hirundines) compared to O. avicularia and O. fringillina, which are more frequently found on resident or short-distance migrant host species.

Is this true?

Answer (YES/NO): NO